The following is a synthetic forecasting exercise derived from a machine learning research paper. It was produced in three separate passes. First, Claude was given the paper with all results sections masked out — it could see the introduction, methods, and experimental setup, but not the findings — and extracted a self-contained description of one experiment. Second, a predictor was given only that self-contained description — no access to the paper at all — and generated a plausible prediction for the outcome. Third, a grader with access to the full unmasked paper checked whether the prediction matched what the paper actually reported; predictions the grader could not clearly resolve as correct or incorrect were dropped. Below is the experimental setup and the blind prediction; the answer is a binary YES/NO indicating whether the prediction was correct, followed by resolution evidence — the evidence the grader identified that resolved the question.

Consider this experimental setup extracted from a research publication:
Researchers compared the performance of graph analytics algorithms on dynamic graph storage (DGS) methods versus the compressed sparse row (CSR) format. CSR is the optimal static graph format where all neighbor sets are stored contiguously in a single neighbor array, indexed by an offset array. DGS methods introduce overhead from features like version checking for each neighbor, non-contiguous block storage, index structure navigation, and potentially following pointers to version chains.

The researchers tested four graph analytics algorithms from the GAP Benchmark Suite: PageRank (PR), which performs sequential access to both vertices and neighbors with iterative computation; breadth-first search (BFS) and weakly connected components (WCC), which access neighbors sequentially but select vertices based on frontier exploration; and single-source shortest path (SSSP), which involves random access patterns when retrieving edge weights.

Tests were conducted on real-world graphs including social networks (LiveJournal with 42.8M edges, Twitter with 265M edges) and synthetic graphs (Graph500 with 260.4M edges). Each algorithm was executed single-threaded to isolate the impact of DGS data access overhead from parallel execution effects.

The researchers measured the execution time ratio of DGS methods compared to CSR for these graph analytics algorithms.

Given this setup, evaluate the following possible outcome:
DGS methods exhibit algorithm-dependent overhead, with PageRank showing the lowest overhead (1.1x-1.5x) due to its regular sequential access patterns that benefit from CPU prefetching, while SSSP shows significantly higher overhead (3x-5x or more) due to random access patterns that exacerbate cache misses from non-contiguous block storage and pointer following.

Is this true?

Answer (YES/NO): NO